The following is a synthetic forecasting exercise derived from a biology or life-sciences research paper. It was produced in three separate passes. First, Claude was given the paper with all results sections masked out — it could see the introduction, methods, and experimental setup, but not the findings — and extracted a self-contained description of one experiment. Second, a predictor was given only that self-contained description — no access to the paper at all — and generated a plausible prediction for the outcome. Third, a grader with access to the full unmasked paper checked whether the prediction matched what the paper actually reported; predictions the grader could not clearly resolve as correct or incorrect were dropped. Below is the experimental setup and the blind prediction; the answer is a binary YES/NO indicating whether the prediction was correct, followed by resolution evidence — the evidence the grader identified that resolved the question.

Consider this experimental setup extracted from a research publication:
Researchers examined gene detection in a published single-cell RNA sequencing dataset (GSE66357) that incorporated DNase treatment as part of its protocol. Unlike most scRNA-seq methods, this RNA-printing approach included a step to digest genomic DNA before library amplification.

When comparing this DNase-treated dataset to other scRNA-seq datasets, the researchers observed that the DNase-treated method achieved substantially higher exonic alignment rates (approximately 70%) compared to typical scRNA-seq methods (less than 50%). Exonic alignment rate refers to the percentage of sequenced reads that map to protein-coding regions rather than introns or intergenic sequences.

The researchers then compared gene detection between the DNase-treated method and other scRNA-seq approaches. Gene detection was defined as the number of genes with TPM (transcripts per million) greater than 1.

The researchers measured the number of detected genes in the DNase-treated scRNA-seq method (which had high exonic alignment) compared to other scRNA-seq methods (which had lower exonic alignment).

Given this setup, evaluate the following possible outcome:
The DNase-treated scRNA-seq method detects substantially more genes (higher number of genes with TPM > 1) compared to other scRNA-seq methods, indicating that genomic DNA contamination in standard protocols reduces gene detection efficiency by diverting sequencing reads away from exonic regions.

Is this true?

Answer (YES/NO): NO